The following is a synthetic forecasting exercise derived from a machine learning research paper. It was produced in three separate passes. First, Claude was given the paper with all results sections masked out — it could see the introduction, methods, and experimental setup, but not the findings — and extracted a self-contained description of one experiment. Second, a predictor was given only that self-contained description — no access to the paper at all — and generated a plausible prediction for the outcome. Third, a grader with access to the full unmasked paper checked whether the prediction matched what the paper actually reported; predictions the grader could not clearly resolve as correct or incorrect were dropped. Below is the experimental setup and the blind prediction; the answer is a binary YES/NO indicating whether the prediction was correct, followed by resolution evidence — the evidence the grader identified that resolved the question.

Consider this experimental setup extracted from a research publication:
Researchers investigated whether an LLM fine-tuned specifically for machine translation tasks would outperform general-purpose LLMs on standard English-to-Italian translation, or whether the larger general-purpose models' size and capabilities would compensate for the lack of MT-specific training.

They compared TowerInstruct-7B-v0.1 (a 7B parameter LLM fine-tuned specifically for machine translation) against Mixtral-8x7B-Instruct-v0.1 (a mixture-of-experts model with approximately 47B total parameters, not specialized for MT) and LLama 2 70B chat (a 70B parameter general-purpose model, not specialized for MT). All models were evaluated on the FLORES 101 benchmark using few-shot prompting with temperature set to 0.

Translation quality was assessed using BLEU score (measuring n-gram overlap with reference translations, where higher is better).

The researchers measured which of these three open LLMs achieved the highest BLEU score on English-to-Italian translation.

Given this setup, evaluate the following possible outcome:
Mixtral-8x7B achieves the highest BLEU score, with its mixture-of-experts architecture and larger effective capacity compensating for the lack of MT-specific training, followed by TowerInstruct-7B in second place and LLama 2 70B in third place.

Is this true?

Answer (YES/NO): NO